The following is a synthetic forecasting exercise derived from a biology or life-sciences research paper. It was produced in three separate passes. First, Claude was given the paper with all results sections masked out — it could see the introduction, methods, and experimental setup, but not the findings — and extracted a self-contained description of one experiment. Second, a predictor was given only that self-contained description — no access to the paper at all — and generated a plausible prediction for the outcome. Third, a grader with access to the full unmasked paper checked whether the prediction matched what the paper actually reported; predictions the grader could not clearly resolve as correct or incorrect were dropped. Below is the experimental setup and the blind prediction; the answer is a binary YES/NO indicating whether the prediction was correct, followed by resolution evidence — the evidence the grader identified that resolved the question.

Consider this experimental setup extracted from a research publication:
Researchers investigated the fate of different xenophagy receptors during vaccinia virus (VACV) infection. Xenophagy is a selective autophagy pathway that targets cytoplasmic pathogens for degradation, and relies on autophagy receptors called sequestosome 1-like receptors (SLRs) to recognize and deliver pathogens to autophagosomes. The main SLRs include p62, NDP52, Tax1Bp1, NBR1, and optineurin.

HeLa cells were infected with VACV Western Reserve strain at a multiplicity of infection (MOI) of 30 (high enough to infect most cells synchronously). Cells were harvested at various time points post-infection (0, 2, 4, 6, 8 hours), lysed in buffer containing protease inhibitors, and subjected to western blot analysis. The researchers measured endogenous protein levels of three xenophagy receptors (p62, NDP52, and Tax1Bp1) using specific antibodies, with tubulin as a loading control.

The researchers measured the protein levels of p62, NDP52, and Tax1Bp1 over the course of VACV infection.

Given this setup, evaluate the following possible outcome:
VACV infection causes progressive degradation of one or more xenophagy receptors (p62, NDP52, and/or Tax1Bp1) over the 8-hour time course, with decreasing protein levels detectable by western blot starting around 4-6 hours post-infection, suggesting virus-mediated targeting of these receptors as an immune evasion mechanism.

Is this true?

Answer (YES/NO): NO